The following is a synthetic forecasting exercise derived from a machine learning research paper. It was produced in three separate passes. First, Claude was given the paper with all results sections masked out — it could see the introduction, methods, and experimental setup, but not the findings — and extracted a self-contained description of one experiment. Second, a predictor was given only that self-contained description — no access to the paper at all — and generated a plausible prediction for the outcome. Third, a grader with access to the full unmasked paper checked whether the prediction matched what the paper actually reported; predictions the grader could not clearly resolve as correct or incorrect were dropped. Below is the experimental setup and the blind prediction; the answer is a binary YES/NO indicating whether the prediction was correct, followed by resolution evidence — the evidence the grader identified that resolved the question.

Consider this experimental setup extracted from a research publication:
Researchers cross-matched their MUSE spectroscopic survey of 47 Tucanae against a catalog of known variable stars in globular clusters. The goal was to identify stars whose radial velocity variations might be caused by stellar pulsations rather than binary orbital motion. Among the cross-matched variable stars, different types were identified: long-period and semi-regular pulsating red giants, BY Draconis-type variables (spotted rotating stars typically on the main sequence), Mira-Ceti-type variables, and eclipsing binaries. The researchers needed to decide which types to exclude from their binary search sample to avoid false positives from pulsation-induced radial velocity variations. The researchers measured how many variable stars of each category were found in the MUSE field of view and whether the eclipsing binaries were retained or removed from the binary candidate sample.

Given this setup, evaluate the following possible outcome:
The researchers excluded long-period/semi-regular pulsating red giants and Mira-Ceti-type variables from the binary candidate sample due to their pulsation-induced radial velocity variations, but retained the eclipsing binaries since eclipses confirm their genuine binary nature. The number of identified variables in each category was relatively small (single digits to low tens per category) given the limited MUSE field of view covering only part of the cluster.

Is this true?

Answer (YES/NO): YES